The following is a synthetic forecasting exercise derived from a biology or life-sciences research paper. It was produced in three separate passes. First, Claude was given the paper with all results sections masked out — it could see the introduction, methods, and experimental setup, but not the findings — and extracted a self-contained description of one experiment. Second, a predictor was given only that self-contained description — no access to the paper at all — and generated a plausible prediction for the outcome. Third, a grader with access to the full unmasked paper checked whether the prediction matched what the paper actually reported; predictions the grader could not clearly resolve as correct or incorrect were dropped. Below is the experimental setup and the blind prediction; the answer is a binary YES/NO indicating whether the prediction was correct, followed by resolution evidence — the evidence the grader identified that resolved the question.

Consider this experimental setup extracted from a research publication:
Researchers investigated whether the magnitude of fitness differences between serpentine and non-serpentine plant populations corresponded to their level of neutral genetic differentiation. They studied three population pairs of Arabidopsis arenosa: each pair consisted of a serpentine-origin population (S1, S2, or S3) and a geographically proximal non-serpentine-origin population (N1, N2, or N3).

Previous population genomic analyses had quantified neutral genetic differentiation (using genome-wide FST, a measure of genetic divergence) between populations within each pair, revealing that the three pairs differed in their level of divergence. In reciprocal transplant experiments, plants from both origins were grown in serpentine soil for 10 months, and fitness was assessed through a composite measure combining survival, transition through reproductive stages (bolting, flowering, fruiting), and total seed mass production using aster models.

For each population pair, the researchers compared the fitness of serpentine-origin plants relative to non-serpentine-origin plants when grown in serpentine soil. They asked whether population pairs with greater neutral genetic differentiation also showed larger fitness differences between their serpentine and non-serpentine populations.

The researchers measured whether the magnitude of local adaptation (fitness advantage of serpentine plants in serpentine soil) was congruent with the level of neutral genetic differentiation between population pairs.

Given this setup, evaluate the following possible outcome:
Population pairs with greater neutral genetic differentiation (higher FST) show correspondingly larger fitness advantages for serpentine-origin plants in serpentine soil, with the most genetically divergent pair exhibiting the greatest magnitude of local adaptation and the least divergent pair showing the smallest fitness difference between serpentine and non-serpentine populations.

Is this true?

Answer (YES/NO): YES